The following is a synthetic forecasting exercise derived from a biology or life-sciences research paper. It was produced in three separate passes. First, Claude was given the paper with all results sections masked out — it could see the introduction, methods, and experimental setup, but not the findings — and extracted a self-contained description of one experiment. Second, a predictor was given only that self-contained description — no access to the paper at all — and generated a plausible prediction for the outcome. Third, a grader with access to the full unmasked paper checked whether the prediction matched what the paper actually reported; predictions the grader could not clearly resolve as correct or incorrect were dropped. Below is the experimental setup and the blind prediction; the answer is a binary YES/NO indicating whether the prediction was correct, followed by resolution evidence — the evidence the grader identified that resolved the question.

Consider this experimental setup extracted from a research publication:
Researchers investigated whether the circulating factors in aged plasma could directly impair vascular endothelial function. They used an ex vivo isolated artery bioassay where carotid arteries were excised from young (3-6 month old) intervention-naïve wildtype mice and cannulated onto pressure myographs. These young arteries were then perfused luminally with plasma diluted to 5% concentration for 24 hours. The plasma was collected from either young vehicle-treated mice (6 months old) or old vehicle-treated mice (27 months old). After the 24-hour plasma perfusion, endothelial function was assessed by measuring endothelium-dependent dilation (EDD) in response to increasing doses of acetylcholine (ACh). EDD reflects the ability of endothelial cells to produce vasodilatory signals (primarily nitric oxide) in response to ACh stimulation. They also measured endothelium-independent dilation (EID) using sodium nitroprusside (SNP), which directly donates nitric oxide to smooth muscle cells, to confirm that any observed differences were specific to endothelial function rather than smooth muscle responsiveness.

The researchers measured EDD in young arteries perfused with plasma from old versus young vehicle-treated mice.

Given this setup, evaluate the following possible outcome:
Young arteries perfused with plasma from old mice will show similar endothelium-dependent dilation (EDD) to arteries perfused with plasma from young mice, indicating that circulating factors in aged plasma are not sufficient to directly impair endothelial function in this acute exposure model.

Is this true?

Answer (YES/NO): NO